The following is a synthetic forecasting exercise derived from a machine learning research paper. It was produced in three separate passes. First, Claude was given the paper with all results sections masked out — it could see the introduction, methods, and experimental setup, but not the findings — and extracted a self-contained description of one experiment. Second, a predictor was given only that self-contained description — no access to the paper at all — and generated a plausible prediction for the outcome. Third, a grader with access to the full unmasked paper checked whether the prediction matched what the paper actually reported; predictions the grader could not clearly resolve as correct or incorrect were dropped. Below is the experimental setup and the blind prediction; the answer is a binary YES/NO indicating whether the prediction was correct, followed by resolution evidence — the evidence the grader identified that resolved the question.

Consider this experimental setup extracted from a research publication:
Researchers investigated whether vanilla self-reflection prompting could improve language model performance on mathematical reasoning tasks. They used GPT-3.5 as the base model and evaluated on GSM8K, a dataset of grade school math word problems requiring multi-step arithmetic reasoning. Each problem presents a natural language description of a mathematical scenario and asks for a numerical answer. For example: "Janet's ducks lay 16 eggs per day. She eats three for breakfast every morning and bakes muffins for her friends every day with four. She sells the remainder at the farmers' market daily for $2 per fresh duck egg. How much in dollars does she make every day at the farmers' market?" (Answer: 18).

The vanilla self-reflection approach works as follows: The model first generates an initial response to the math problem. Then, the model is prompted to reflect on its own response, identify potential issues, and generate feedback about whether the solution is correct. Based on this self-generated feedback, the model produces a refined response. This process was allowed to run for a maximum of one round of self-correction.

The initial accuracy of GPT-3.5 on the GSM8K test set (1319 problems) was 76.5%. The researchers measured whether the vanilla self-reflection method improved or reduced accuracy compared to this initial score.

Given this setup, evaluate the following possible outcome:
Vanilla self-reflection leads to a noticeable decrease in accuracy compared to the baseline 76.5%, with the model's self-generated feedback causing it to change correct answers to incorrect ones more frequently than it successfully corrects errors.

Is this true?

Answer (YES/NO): YES